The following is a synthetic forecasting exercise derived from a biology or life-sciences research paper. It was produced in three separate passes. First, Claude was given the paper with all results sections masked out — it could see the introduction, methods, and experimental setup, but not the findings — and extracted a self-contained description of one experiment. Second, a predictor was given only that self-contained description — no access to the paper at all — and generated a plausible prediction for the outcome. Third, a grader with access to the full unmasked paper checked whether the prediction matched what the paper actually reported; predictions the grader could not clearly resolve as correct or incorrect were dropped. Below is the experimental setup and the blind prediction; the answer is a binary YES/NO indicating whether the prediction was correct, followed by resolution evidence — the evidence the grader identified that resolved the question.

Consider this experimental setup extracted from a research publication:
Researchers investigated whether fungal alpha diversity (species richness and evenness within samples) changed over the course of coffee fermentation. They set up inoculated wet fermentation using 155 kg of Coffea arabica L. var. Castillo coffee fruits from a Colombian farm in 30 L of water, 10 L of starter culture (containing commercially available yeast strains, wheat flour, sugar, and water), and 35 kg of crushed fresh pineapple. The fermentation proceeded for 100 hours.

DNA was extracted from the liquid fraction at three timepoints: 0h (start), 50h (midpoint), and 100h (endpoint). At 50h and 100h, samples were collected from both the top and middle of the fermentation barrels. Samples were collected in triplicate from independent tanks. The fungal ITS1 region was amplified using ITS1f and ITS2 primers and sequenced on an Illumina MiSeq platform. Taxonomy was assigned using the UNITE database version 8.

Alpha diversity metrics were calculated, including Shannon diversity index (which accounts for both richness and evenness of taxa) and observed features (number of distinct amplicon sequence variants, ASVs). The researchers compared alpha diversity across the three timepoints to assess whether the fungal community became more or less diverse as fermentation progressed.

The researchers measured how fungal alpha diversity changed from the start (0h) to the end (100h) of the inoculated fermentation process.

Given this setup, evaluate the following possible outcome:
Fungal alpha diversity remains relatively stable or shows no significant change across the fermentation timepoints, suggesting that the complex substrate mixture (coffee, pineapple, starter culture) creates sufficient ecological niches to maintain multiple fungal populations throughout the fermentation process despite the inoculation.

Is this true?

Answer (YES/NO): NO